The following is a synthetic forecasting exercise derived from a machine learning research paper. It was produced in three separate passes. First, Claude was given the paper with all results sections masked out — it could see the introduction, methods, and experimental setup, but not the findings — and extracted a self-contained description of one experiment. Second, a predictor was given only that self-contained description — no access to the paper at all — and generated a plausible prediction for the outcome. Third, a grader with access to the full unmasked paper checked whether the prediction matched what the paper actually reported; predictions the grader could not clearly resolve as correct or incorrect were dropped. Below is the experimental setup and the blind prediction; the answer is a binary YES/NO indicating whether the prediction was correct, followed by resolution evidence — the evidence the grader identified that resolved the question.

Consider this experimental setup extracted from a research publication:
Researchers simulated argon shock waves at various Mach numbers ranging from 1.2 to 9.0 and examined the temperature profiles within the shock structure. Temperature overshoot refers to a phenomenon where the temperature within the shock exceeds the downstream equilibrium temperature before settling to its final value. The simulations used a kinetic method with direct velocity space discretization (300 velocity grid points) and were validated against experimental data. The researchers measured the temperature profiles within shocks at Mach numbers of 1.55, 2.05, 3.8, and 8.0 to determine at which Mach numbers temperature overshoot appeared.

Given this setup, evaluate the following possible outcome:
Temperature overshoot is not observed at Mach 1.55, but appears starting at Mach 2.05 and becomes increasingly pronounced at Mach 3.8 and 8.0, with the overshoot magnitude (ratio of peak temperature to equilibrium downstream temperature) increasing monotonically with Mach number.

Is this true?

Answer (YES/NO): NO